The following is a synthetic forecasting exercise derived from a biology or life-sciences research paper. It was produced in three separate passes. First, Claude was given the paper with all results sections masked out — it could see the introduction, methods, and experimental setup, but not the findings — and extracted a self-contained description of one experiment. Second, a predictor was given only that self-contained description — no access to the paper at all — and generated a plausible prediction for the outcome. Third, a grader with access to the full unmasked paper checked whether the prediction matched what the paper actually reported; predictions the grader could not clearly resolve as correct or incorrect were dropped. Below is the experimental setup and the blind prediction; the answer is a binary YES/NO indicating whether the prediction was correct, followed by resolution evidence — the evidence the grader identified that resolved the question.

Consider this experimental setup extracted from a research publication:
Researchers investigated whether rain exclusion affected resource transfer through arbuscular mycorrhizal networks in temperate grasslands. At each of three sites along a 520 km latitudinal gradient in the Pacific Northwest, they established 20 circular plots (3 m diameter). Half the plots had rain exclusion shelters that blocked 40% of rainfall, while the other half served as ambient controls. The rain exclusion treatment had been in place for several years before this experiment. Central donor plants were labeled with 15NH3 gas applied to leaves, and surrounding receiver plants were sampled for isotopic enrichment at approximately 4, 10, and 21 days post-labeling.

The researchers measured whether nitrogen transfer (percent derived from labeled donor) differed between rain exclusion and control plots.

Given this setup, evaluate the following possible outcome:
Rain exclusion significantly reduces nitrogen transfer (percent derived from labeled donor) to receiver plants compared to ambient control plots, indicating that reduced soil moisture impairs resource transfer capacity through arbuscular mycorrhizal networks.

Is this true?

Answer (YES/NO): NO